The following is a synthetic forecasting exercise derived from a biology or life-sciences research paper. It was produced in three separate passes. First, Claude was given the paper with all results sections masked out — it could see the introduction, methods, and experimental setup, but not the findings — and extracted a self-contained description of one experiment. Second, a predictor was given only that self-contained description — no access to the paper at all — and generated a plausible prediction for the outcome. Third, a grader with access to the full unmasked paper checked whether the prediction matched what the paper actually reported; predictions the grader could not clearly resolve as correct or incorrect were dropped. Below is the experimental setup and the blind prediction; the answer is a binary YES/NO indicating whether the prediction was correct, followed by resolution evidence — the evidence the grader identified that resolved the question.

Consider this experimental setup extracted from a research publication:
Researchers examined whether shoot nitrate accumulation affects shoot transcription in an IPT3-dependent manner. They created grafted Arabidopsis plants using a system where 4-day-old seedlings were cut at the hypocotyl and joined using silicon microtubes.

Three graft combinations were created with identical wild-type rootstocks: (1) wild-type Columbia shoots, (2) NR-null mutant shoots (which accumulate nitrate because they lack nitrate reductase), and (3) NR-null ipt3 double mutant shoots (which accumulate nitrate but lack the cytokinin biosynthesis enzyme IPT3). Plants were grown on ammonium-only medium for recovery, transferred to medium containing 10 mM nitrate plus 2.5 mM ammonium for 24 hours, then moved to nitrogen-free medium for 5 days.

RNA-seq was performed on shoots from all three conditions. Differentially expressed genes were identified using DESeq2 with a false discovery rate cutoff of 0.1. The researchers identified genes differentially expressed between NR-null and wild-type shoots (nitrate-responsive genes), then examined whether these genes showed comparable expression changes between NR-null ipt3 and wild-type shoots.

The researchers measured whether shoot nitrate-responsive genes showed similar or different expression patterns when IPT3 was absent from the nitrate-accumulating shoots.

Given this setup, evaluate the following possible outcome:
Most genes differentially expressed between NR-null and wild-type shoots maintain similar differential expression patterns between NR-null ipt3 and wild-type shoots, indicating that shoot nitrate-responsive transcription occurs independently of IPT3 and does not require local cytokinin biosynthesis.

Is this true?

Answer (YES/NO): NO